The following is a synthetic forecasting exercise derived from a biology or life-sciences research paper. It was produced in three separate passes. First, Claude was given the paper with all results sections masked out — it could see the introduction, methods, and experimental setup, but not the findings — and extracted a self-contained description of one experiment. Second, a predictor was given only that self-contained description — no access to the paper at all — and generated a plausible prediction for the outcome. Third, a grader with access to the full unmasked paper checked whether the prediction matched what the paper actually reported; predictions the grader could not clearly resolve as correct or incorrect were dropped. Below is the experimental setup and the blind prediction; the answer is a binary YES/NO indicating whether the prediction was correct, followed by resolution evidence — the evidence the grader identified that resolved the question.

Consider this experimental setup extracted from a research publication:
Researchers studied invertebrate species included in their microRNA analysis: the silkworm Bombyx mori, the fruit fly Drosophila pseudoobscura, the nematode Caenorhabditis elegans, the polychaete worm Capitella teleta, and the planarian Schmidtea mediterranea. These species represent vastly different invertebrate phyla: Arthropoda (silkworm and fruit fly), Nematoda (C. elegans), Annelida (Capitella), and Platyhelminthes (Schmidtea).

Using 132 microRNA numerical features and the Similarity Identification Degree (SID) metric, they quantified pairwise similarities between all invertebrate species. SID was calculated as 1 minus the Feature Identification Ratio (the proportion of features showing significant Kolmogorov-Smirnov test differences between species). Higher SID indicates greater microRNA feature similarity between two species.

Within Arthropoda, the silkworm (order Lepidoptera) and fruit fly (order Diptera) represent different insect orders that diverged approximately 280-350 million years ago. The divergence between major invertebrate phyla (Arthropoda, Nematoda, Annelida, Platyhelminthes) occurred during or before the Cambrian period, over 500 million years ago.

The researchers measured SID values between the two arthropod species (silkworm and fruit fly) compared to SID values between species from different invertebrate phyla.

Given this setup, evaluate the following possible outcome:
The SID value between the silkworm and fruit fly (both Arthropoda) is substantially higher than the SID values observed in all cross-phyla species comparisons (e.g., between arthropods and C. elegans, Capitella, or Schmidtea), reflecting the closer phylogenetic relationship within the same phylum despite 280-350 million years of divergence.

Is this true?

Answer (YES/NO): NO